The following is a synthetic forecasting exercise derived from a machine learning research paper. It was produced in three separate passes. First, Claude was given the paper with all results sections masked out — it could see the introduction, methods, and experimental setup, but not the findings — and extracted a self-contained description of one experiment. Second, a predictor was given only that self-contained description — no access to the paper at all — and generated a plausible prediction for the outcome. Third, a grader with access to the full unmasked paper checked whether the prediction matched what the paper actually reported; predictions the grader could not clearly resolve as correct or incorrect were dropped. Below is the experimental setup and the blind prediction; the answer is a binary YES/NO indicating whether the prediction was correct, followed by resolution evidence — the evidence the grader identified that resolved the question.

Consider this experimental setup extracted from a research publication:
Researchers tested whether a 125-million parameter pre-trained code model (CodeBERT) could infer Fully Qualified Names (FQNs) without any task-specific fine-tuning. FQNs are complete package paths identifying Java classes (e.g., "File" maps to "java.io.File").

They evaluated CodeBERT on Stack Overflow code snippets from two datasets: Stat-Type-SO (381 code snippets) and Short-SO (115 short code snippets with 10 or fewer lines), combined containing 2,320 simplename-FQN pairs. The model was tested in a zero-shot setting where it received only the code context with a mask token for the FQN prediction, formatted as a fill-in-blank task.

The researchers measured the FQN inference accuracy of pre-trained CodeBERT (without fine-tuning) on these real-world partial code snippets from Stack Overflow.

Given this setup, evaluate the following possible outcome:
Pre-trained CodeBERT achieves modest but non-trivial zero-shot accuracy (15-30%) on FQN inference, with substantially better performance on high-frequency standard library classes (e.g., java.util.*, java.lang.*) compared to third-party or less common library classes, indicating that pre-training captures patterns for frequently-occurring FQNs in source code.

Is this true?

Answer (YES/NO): NO